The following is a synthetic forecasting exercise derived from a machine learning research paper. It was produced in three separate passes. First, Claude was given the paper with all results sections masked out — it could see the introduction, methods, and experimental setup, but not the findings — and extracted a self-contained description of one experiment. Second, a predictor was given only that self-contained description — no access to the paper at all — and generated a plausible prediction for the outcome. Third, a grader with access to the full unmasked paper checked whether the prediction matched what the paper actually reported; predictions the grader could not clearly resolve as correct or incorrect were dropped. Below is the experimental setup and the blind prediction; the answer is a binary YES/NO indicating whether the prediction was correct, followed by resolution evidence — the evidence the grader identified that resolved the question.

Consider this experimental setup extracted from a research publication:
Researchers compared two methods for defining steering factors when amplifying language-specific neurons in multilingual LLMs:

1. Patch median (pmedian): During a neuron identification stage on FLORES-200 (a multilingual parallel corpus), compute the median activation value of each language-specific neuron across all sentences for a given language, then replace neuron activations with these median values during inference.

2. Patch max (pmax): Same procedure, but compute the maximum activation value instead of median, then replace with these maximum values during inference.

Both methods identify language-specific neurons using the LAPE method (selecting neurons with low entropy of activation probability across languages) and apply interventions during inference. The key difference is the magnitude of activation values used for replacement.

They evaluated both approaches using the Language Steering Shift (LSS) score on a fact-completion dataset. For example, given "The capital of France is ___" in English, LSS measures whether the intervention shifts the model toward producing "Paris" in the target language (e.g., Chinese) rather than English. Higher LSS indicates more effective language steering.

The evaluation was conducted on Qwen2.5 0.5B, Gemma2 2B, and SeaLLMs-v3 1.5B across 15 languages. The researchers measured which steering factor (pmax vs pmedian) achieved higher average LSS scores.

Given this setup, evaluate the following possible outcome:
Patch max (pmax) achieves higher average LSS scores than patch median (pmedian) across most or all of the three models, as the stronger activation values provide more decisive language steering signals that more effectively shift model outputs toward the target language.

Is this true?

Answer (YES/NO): NO